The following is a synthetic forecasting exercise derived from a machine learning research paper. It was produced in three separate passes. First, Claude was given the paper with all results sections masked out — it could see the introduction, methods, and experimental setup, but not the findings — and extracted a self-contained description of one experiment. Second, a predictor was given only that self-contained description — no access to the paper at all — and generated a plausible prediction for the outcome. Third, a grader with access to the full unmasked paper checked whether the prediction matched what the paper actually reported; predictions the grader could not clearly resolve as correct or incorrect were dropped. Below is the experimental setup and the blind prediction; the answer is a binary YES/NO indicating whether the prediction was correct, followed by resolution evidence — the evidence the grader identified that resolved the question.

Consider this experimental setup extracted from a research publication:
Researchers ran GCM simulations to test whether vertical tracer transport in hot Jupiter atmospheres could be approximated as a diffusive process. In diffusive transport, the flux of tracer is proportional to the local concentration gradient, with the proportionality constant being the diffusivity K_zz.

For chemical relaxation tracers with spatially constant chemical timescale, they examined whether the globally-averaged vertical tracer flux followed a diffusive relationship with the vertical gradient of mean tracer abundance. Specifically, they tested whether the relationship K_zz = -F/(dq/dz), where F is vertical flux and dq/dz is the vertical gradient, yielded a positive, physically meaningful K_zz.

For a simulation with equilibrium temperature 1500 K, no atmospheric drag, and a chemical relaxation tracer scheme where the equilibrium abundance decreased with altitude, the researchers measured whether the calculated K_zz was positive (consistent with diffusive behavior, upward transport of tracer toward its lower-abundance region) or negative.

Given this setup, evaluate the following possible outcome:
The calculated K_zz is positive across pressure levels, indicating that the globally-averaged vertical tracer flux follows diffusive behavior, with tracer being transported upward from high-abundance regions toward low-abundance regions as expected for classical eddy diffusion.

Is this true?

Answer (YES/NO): YES